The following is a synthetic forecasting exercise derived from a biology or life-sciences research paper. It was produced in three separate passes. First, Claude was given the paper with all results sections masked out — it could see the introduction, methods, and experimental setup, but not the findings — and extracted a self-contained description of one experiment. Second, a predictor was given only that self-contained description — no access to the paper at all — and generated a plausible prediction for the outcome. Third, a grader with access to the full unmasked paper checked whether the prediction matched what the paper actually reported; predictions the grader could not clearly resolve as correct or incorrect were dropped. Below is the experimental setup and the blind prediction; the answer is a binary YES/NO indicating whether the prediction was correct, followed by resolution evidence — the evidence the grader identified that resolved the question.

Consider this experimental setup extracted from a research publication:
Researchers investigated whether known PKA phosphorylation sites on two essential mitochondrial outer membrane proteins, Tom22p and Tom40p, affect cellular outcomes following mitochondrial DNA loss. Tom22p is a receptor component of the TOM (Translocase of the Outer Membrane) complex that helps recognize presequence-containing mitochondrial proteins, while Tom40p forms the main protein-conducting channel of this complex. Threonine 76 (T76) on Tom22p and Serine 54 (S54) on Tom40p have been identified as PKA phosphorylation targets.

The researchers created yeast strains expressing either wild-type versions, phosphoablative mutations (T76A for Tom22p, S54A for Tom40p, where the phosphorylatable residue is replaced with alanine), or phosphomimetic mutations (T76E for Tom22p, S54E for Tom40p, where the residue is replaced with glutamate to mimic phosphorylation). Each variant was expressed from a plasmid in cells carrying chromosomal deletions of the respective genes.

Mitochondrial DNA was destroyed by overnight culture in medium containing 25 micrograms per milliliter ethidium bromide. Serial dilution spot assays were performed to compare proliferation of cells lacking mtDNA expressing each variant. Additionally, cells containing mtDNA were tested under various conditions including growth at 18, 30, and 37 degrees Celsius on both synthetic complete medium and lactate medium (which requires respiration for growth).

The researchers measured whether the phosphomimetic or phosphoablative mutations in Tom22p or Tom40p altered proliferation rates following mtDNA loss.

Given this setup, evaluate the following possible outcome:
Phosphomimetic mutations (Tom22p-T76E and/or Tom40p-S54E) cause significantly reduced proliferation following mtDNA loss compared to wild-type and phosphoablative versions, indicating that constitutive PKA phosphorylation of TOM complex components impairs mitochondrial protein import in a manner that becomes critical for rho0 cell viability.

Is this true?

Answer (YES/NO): NO